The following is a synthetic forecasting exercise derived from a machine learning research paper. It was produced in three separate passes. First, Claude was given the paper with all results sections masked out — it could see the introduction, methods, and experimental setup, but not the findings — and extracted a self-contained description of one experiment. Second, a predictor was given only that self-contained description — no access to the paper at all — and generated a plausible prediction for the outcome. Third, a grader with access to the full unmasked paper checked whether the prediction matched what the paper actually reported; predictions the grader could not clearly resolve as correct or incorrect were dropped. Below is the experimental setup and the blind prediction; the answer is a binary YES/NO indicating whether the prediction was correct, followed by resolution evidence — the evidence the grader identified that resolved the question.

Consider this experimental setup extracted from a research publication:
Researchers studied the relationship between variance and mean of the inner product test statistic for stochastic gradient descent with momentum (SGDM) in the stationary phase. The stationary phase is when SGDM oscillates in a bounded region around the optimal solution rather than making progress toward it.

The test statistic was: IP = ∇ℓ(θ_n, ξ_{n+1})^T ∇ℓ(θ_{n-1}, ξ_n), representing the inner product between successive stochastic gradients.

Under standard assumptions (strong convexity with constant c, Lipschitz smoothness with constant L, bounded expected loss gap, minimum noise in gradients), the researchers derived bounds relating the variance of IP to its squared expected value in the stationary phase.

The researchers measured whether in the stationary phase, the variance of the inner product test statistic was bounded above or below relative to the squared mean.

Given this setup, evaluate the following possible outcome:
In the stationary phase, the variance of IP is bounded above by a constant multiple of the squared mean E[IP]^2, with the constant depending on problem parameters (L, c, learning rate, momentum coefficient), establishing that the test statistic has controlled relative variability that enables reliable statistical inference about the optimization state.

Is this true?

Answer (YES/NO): NO